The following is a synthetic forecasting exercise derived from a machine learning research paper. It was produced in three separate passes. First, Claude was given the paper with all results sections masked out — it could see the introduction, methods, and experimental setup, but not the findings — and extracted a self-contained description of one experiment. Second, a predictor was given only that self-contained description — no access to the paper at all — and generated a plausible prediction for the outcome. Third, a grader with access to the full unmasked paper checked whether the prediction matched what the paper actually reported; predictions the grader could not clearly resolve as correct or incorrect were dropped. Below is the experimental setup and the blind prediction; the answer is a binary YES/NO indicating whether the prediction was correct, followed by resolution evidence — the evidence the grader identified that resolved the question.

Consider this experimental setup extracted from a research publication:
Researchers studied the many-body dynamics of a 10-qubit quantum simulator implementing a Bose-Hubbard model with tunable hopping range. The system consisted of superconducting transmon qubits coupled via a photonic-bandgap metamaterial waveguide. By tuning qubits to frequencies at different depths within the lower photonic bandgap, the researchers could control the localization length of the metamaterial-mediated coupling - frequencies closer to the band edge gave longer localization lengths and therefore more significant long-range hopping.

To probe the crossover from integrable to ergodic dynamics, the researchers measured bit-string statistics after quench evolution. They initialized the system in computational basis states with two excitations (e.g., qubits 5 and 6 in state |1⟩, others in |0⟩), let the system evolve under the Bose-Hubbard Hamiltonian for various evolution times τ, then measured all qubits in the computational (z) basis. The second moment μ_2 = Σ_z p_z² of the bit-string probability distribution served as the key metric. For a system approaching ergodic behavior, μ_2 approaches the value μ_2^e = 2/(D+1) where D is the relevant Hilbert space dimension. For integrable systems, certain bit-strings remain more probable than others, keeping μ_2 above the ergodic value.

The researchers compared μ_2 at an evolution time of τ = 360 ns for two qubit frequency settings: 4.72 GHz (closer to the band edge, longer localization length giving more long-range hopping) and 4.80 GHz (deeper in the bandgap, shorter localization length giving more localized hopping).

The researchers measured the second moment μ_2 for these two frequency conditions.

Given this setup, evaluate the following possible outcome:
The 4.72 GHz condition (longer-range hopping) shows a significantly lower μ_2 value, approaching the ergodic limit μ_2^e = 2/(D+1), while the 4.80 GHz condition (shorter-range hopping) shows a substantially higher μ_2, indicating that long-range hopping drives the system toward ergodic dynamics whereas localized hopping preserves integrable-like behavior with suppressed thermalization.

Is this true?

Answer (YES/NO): YES